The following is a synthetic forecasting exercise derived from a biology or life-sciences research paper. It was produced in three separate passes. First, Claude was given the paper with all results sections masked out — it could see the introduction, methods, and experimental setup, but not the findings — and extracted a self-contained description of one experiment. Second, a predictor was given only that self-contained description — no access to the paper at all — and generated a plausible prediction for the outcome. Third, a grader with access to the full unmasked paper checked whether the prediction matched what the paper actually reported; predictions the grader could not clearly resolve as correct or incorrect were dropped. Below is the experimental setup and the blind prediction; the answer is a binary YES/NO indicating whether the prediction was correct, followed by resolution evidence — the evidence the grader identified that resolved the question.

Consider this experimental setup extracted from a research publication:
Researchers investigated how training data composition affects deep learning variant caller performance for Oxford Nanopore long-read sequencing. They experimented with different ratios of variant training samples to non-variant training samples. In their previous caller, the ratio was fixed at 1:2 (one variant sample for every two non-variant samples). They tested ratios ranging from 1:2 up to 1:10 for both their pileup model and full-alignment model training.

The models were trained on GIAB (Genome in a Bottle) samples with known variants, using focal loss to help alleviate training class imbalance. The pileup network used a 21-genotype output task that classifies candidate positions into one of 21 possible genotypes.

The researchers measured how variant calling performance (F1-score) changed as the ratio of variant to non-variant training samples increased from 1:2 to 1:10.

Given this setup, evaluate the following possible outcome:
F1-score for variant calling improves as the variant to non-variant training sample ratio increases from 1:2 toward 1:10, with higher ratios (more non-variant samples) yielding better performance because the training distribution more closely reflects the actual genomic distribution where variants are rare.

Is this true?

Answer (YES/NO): YES